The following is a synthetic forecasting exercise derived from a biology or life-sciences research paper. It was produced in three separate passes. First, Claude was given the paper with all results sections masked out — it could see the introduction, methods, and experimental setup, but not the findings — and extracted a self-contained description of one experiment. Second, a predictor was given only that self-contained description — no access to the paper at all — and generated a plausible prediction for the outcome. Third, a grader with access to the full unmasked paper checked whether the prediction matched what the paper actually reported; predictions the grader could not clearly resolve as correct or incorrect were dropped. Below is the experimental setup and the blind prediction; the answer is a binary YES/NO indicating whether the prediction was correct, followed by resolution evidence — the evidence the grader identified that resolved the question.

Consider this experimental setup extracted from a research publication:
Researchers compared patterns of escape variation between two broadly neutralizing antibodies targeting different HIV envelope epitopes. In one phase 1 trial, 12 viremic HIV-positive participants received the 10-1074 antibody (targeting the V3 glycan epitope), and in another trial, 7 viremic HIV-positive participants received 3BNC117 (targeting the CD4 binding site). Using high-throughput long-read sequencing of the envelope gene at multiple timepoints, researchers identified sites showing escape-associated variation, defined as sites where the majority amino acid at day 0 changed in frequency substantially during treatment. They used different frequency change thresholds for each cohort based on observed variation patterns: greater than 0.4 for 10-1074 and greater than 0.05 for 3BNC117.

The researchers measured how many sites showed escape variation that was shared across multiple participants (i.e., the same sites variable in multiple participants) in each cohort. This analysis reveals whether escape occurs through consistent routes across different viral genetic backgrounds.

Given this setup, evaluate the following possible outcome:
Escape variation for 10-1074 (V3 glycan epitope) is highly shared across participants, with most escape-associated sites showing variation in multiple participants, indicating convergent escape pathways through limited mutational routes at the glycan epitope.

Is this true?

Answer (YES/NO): YES